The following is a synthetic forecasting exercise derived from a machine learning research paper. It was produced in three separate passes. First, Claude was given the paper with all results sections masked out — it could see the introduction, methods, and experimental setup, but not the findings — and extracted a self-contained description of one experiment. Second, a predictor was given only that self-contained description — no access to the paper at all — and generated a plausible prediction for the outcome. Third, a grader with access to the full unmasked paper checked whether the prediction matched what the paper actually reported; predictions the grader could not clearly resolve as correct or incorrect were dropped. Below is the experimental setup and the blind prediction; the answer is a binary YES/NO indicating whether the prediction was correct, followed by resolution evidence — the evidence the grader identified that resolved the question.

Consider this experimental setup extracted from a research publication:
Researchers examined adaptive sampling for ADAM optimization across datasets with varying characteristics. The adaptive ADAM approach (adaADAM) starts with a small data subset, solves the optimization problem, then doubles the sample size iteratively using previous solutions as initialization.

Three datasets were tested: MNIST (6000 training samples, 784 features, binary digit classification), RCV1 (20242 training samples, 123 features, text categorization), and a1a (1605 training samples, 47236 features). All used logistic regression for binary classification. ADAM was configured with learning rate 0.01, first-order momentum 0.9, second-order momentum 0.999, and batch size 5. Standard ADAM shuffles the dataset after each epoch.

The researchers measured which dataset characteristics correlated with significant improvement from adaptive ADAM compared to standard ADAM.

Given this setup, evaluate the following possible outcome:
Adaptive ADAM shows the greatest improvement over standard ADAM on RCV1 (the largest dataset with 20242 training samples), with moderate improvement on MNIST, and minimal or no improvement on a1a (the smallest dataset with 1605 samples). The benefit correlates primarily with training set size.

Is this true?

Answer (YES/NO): NO